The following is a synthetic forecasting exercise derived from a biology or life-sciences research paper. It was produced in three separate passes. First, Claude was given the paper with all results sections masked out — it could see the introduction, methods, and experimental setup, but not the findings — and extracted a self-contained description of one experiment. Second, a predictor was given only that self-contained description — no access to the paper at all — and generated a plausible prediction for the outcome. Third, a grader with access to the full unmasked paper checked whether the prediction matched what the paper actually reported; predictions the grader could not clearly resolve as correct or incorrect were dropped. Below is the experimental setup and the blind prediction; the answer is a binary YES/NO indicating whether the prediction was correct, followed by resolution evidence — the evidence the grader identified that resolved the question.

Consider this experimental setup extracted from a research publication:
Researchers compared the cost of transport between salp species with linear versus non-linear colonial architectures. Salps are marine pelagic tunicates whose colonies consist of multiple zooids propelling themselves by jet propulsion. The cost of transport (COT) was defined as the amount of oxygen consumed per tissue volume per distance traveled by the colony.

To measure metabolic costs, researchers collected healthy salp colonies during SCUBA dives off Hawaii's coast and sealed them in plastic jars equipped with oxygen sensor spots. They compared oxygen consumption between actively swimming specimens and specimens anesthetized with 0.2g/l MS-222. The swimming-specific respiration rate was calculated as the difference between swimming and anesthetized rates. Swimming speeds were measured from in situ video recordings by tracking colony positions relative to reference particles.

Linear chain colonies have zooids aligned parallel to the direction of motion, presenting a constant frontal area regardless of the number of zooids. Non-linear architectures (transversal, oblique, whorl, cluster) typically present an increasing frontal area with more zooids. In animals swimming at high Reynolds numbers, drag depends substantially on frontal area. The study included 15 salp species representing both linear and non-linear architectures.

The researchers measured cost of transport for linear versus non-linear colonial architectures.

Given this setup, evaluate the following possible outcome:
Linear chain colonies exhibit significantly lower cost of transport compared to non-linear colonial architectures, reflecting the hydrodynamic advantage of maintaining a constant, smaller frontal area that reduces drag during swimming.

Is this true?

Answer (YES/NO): NO